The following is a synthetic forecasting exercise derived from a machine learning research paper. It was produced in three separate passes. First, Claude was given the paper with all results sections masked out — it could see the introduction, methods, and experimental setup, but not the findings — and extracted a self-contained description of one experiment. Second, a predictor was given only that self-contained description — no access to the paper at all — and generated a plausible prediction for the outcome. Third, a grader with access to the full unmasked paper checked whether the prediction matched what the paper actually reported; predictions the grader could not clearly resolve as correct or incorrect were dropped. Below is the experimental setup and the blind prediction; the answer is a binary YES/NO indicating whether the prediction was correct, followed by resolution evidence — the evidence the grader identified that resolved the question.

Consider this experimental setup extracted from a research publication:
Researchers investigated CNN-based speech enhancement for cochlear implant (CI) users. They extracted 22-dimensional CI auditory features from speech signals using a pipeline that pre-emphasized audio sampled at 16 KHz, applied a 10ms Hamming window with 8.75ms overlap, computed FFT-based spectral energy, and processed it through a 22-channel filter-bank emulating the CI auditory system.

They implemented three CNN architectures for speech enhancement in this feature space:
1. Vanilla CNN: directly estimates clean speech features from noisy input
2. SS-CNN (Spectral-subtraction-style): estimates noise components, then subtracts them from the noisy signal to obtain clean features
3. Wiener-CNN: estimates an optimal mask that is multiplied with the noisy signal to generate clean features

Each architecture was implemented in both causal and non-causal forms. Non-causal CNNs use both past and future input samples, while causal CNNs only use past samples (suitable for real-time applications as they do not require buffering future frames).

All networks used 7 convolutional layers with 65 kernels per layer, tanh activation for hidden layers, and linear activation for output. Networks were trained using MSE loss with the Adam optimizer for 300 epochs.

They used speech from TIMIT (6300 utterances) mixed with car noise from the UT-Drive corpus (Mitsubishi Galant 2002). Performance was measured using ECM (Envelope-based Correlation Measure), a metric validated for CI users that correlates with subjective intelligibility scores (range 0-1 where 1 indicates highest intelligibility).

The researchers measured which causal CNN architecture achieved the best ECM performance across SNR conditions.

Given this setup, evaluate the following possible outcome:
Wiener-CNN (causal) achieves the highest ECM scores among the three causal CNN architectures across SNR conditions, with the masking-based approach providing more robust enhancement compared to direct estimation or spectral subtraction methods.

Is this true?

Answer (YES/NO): YES